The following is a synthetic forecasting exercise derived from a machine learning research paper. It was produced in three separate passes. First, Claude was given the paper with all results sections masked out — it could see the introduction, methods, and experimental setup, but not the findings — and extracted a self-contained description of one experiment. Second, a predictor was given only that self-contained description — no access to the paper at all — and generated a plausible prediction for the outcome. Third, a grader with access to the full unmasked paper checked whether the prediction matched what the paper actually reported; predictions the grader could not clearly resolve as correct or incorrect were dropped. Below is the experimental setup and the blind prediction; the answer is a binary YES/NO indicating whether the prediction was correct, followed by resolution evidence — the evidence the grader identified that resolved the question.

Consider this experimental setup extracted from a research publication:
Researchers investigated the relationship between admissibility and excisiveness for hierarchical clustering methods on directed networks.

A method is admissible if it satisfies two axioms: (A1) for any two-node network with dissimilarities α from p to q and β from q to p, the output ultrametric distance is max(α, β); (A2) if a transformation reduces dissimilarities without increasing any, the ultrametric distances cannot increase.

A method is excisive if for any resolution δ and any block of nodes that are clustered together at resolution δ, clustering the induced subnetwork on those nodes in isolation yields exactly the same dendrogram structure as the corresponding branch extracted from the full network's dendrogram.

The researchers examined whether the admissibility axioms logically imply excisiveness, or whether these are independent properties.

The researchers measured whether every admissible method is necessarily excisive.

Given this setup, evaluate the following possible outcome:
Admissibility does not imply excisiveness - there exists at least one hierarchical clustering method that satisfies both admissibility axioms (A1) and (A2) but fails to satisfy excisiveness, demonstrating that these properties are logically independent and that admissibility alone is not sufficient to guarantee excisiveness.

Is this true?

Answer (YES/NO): YES